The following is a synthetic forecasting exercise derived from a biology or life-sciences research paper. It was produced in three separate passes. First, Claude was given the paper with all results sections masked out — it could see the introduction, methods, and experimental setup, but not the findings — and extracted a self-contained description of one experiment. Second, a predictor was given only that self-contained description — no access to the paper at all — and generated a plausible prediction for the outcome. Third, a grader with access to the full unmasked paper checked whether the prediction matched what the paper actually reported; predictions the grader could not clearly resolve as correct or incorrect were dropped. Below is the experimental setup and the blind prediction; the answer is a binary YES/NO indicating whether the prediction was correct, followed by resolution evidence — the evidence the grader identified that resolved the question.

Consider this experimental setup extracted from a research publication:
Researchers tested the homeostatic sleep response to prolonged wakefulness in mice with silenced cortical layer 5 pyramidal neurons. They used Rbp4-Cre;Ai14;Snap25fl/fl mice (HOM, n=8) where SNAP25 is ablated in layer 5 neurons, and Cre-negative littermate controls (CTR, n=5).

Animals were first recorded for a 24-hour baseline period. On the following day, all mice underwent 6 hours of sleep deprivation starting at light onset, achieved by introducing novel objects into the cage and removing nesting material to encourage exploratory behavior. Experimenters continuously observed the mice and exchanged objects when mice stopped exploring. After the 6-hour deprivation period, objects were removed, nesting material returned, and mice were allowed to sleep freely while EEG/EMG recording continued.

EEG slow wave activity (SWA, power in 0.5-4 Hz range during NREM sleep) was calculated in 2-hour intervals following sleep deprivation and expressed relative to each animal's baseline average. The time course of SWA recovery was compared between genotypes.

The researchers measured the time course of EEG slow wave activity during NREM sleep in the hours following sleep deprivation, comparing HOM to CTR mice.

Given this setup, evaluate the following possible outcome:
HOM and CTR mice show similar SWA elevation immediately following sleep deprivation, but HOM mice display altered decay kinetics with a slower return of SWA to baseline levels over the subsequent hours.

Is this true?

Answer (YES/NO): NO